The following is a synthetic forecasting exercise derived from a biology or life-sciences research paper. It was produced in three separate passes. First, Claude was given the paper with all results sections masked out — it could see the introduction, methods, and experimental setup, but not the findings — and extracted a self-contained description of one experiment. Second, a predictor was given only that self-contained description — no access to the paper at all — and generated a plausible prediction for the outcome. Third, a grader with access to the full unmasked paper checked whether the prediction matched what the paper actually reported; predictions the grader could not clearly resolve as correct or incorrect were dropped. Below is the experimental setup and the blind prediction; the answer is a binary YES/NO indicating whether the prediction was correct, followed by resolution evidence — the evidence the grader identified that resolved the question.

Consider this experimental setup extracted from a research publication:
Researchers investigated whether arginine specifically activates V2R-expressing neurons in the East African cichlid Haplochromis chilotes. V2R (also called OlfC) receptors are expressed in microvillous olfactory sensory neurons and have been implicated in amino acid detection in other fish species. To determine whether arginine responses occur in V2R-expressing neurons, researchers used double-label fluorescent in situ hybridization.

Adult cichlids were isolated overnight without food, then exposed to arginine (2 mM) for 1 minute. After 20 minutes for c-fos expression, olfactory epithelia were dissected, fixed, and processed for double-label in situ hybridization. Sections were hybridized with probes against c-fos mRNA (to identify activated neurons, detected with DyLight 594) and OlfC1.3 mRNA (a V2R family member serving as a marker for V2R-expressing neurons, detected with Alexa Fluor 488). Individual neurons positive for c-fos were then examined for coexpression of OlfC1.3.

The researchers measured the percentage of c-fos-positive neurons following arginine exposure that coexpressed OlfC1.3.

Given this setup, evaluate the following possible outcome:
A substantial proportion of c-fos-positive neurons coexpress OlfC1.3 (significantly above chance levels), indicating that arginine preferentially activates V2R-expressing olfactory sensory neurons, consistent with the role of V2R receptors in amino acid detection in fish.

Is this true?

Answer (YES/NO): YES